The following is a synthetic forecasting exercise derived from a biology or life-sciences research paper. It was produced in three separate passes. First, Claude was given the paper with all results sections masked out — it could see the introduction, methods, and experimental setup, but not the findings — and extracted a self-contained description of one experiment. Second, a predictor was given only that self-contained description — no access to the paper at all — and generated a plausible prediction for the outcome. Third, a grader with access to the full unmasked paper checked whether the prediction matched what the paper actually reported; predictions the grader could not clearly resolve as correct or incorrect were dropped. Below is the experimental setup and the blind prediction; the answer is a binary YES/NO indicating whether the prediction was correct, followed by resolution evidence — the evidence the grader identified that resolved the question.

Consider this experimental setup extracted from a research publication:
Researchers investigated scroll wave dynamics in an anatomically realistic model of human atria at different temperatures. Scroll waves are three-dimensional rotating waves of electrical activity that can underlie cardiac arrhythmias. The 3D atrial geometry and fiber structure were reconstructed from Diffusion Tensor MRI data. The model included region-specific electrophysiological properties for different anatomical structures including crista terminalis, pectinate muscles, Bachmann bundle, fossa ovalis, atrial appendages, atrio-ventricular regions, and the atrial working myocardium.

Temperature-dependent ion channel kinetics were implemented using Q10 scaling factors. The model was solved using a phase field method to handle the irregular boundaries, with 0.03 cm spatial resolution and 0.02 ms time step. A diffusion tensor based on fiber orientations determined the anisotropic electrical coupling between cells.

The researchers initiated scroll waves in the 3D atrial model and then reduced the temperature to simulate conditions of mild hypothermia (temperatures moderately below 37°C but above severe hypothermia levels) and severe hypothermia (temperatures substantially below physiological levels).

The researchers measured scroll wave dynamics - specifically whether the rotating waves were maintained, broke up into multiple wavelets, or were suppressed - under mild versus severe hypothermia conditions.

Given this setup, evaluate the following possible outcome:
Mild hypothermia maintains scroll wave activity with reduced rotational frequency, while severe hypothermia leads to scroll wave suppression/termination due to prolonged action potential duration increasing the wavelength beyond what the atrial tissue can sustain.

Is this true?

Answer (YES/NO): NO